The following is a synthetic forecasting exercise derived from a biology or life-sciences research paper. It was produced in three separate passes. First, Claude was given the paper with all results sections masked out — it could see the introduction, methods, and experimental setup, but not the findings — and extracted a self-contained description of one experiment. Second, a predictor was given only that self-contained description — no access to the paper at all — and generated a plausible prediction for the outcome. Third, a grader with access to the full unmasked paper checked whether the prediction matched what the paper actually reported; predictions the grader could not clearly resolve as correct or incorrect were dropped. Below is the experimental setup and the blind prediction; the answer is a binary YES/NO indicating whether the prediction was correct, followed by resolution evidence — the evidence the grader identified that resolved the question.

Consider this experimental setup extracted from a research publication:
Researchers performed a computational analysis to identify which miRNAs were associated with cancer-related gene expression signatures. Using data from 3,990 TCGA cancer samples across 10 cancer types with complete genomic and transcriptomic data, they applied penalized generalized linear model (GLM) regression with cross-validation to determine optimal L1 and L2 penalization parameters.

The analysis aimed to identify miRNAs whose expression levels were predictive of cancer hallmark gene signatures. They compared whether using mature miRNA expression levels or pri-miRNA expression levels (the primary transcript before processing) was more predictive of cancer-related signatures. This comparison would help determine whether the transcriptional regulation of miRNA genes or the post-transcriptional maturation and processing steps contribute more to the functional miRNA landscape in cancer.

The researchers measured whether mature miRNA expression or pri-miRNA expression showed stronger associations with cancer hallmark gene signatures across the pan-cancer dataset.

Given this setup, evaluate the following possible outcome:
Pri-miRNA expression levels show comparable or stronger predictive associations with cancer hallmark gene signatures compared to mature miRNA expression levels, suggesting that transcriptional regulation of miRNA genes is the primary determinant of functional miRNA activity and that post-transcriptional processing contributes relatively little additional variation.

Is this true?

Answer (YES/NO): NO